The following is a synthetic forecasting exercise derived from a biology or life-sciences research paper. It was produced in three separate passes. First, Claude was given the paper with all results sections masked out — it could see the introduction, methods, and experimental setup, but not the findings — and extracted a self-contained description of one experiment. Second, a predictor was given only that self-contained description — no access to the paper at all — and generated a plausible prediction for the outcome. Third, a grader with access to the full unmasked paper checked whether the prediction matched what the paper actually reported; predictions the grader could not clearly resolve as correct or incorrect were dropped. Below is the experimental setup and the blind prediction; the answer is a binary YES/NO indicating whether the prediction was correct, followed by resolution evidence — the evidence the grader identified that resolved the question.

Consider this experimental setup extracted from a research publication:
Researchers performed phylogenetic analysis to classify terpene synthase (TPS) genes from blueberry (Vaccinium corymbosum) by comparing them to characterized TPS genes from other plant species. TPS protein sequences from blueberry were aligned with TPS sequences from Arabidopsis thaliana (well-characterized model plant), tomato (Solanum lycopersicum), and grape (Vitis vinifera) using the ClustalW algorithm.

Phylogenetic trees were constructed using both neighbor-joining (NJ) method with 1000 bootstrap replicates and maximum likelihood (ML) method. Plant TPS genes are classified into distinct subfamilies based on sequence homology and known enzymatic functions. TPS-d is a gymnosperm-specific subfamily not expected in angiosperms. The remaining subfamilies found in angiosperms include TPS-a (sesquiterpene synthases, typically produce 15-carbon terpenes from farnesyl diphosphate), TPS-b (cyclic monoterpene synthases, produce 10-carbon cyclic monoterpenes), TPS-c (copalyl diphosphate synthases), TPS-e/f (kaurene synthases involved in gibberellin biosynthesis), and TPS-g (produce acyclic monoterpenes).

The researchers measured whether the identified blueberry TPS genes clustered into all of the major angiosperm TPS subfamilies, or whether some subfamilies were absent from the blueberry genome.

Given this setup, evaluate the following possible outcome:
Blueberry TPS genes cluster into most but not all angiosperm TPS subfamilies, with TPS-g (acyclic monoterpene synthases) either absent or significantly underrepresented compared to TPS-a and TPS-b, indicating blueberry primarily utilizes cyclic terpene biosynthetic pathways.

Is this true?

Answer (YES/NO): NO